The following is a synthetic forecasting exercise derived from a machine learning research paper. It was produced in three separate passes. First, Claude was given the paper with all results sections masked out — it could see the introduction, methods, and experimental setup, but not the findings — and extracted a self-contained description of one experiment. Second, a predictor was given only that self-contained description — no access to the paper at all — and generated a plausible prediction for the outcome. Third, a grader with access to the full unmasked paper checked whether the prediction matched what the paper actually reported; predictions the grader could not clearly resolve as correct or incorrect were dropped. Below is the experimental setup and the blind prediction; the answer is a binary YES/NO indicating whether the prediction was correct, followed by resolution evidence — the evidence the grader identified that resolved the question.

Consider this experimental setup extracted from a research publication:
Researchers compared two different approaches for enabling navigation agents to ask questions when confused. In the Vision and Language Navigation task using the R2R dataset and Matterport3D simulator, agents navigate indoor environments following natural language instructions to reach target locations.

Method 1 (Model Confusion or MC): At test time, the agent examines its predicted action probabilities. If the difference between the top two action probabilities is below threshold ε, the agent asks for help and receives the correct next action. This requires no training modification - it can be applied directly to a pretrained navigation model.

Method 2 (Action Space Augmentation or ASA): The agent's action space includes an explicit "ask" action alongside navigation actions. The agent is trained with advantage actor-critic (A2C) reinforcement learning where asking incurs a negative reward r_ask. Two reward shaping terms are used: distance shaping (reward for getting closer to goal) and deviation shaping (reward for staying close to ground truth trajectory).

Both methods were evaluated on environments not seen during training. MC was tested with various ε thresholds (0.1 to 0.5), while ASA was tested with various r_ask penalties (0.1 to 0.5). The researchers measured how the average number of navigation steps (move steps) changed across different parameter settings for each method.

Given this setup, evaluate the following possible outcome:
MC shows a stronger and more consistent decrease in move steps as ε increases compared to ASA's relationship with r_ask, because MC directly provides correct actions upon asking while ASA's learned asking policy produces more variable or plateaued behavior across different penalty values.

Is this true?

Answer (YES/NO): NO